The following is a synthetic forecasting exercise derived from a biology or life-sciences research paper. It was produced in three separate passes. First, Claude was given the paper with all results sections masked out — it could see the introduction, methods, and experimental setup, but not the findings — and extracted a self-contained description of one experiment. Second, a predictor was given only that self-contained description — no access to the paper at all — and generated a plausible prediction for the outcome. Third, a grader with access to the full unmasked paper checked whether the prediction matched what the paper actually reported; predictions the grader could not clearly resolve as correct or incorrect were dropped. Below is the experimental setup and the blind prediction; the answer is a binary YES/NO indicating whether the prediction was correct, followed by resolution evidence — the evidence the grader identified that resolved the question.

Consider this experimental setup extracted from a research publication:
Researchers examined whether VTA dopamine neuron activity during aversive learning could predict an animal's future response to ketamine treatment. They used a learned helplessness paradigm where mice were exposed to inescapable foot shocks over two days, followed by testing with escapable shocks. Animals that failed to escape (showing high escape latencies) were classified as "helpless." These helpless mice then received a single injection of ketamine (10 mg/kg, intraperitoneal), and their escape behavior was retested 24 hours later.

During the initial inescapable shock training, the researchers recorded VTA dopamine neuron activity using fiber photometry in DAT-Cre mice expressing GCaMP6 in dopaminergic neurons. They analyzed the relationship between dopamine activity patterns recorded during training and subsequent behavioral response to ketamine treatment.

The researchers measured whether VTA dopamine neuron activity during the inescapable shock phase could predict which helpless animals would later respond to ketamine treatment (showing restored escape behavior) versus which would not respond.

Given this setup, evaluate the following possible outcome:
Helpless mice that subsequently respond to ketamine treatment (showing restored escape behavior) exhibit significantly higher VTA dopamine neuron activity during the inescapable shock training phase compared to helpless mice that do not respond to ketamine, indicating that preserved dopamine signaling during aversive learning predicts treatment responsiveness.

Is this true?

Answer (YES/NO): NO